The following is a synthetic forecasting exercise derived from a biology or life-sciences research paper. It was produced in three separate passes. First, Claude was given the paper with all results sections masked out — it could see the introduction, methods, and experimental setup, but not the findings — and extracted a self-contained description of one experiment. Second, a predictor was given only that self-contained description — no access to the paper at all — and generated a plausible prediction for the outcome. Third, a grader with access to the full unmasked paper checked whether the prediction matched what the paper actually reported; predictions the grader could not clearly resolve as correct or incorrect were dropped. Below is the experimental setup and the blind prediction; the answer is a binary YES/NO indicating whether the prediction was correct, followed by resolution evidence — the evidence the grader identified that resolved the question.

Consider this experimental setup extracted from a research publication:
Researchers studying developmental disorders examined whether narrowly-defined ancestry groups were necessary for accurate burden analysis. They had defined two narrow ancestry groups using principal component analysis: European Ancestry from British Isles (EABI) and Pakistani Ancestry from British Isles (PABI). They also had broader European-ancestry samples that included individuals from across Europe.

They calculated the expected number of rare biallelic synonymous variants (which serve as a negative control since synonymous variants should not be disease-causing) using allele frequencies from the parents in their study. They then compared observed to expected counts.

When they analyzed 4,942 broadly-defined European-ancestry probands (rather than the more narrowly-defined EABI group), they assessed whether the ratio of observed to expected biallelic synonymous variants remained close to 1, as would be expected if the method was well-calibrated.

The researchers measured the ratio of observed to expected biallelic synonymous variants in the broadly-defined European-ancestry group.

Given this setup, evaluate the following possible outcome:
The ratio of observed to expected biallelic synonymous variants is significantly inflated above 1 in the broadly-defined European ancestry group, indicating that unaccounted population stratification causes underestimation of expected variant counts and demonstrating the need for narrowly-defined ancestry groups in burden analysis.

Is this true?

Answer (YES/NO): YES